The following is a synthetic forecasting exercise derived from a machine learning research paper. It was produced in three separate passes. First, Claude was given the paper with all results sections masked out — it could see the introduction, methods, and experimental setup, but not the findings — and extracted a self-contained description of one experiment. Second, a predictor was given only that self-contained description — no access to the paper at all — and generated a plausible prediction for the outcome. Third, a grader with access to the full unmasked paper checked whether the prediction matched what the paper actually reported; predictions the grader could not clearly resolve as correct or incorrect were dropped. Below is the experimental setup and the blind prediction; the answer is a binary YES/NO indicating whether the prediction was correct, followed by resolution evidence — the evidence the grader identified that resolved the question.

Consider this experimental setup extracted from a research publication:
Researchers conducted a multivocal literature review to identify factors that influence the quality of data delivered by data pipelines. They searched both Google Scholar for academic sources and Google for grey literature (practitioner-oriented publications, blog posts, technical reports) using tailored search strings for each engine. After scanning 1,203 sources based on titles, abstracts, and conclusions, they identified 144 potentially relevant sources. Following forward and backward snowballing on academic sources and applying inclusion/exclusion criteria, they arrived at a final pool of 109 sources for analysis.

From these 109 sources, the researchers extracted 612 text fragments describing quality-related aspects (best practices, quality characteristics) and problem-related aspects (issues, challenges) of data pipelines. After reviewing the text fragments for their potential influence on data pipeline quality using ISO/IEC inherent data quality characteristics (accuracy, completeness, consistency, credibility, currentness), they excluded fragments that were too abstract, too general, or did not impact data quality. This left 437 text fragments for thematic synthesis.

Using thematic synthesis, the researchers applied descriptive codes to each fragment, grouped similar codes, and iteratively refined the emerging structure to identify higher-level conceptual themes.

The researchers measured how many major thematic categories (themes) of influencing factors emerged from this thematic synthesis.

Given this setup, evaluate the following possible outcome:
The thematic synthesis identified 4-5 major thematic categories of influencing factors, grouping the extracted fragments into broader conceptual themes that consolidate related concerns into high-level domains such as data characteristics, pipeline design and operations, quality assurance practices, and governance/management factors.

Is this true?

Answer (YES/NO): YES